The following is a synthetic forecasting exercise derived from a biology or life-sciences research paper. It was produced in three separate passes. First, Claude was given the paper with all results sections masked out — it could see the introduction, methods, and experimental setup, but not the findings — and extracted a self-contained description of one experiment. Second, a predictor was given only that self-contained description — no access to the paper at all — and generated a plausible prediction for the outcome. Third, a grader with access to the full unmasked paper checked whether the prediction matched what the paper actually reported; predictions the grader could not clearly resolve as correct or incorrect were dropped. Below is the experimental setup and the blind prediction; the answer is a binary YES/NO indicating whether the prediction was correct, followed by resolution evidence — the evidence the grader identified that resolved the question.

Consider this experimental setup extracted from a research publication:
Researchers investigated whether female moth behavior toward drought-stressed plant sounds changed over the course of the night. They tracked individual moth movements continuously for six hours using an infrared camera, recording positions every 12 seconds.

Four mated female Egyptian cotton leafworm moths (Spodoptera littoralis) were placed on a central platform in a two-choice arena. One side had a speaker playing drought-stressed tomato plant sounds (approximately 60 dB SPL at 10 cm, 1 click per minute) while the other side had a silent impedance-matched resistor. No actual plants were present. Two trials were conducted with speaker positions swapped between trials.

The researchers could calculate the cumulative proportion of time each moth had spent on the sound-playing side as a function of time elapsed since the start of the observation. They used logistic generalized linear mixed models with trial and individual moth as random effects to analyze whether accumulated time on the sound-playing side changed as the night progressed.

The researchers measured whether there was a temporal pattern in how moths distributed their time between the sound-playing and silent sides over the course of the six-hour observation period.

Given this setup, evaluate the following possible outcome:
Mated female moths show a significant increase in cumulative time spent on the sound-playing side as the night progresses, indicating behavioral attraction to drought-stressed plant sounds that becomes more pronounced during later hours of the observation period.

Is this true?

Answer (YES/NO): YES